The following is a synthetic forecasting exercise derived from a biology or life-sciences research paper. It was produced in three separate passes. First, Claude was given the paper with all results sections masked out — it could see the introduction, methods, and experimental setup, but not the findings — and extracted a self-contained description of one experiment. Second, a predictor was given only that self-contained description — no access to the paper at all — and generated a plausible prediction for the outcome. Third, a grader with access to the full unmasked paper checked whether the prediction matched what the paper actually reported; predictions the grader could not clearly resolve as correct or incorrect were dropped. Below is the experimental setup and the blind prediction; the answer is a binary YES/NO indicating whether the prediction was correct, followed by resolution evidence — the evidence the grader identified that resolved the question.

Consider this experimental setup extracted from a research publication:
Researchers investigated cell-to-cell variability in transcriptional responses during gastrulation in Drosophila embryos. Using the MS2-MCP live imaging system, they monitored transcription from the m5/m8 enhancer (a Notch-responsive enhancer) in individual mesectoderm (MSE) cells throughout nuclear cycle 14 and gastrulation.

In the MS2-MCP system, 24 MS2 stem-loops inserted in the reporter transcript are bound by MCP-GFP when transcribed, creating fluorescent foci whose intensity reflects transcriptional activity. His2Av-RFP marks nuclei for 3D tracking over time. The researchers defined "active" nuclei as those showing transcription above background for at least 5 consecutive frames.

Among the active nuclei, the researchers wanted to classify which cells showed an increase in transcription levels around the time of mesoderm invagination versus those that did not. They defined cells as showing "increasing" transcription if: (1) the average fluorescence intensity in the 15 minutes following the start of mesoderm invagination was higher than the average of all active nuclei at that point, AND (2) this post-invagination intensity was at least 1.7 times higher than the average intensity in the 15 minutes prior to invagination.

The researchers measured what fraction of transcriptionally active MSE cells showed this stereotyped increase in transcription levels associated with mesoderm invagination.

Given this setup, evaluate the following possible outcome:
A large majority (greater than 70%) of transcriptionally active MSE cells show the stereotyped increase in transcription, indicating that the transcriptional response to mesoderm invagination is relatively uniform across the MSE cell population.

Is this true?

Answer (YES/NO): NO